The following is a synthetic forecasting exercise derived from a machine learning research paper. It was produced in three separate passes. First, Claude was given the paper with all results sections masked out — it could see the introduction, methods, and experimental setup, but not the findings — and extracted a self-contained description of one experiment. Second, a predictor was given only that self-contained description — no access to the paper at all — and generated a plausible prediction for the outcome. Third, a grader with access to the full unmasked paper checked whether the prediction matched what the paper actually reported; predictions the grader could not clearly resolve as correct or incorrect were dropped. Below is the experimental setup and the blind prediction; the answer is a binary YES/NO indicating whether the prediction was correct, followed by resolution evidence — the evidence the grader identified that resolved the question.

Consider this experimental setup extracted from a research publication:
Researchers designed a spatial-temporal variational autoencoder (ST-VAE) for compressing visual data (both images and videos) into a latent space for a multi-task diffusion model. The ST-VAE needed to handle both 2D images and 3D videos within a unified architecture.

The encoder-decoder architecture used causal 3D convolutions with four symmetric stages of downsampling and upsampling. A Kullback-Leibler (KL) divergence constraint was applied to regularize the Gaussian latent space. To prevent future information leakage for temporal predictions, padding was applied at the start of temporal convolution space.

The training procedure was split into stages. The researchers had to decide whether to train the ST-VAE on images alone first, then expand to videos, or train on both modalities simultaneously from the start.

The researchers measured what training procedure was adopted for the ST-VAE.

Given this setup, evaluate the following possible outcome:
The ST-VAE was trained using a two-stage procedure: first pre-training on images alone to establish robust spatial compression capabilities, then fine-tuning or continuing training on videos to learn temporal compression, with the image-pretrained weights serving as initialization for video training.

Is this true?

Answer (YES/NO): NO